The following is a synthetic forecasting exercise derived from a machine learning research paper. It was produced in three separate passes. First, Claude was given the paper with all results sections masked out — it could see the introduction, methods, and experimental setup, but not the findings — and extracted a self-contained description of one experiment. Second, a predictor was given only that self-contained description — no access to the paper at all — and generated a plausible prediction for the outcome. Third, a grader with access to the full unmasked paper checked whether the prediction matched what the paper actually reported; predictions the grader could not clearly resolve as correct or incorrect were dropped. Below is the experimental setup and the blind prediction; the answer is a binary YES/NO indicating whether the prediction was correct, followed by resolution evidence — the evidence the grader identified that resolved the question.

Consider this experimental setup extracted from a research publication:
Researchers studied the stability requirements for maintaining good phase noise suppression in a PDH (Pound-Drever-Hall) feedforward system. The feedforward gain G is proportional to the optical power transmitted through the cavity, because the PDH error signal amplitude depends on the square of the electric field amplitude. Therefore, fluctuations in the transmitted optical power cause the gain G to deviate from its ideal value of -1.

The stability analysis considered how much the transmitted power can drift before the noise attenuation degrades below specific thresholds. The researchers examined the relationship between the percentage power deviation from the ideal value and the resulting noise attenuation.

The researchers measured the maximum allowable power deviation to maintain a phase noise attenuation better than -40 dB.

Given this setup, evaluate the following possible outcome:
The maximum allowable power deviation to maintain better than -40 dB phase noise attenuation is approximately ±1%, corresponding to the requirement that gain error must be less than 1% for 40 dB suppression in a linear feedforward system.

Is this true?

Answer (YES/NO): YES